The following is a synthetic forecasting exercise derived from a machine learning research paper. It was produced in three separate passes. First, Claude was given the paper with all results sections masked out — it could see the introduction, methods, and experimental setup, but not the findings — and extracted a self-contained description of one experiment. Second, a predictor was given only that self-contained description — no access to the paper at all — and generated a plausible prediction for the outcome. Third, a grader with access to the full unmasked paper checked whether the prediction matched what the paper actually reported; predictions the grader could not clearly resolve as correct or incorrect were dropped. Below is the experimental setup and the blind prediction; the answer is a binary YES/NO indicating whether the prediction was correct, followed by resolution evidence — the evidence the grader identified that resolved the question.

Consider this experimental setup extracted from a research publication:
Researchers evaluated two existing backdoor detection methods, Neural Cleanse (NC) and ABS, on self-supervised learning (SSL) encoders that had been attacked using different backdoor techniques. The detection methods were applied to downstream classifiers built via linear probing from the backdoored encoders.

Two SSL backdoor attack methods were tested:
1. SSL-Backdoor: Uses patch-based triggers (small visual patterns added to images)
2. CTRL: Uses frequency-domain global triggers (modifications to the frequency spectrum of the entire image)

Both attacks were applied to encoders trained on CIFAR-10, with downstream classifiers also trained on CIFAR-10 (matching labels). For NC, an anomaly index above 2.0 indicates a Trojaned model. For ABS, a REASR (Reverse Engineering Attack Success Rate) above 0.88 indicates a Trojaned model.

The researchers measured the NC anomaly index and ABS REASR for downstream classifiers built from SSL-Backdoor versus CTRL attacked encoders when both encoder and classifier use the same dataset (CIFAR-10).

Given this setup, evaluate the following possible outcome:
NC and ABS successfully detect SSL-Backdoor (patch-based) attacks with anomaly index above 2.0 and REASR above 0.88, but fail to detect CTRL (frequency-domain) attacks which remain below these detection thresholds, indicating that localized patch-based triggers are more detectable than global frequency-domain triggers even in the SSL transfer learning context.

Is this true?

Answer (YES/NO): YES